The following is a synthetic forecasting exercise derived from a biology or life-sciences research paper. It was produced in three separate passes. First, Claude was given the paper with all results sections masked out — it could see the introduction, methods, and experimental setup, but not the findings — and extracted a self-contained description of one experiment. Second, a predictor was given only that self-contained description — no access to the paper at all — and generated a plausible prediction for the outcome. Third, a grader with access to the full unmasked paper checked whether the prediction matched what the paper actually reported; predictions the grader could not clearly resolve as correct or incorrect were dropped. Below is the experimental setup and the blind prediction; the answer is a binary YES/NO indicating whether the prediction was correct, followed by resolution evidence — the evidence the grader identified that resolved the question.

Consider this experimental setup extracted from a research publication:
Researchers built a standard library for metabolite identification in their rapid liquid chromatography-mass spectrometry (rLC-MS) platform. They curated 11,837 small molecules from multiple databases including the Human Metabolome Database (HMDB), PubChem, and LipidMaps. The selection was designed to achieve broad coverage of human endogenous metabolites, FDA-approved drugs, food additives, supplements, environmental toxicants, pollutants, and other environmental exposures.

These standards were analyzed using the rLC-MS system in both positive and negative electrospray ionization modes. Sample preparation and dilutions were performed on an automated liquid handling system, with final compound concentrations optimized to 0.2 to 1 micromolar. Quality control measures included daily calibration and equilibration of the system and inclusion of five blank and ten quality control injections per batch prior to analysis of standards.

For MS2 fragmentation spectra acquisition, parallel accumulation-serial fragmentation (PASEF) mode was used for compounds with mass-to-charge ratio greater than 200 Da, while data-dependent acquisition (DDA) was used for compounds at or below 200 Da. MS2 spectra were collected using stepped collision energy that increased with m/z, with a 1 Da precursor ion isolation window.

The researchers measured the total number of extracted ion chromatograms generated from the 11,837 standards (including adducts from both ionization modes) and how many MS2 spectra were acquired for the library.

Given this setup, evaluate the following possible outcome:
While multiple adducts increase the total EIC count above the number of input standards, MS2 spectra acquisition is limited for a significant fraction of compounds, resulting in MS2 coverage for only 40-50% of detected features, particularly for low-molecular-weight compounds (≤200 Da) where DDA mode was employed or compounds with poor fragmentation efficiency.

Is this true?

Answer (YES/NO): NO